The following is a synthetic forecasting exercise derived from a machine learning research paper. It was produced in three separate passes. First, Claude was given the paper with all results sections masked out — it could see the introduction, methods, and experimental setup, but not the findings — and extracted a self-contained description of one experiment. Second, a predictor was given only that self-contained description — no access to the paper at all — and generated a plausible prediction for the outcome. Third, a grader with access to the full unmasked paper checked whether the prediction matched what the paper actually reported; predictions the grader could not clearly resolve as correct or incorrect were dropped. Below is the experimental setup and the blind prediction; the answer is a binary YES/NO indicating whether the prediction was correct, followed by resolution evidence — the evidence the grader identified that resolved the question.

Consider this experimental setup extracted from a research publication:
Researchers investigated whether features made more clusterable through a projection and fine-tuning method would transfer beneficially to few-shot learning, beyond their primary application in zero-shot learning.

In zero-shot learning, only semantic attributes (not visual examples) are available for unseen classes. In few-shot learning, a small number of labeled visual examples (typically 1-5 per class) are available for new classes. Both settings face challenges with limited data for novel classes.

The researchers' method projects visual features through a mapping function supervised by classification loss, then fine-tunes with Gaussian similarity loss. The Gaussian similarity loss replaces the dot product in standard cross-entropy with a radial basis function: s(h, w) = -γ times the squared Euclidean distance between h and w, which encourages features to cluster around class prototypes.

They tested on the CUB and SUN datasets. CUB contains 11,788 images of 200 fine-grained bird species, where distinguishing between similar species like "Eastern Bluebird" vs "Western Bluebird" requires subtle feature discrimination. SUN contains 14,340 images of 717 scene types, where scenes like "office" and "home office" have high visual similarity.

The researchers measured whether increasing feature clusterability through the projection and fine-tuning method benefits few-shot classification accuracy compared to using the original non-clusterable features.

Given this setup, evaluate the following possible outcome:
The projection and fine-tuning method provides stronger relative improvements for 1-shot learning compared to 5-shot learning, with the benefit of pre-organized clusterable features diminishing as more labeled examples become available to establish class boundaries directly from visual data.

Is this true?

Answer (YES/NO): YES